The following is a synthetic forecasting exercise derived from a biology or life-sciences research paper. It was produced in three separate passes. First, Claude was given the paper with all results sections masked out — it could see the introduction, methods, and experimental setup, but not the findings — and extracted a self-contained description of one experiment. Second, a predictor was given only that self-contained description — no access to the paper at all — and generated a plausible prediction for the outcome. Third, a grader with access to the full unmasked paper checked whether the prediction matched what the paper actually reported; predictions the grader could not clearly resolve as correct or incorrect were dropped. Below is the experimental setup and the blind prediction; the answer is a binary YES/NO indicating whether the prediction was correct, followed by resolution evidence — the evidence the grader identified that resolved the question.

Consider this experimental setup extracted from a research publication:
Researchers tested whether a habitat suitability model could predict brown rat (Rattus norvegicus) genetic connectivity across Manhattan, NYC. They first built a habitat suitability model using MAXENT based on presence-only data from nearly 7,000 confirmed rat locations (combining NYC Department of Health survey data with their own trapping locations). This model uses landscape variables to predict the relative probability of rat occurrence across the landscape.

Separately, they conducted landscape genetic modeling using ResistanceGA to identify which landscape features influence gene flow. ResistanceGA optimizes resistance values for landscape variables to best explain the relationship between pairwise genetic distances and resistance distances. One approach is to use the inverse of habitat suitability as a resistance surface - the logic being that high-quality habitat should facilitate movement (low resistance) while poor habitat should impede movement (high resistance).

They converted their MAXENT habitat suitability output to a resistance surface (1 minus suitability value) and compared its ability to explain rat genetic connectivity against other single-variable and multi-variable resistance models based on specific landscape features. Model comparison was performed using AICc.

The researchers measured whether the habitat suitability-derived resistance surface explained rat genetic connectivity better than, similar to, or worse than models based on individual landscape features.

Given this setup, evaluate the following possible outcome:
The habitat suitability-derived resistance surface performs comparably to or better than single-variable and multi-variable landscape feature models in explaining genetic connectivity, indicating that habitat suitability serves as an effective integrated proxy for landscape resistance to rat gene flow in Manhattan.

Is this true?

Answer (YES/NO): NO